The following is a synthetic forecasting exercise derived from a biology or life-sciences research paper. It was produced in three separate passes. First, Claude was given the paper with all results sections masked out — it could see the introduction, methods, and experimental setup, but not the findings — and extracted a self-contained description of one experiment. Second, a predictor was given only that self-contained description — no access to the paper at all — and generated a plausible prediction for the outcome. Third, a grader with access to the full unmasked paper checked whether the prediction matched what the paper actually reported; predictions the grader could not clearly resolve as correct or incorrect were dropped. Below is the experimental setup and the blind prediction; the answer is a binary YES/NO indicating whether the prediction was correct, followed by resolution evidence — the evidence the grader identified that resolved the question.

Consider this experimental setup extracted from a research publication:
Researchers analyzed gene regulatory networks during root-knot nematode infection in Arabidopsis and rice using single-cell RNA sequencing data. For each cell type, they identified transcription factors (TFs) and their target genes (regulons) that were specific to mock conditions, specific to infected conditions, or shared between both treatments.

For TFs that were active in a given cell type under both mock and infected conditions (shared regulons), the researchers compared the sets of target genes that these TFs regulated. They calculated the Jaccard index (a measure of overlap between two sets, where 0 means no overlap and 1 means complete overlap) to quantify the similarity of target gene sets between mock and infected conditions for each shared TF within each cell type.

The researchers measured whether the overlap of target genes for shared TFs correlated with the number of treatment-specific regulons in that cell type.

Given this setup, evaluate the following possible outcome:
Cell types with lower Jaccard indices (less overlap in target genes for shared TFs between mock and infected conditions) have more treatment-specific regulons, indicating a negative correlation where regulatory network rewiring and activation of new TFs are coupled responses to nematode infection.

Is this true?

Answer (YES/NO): YES